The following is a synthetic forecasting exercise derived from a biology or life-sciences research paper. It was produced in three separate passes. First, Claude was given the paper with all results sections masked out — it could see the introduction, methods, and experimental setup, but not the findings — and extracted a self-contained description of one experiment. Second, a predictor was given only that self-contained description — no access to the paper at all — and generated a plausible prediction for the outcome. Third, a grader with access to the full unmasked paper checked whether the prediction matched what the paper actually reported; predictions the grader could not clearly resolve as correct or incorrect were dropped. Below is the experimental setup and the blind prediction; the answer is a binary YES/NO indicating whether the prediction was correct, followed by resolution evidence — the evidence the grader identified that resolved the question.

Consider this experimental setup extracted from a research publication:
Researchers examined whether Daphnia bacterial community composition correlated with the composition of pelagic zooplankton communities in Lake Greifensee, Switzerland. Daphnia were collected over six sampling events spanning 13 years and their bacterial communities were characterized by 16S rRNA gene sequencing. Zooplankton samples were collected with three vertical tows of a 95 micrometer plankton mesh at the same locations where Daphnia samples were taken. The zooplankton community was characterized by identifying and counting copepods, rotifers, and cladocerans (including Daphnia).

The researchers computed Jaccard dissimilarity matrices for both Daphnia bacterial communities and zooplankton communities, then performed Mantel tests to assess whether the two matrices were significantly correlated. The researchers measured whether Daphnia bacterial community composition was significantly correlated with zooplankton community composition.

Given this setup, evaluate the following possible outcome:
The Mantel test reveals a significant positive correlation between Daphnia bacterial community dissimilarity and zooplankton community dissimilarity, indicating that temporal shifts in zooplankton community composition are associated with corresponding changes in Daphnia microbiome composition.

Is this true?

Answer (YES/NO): NO